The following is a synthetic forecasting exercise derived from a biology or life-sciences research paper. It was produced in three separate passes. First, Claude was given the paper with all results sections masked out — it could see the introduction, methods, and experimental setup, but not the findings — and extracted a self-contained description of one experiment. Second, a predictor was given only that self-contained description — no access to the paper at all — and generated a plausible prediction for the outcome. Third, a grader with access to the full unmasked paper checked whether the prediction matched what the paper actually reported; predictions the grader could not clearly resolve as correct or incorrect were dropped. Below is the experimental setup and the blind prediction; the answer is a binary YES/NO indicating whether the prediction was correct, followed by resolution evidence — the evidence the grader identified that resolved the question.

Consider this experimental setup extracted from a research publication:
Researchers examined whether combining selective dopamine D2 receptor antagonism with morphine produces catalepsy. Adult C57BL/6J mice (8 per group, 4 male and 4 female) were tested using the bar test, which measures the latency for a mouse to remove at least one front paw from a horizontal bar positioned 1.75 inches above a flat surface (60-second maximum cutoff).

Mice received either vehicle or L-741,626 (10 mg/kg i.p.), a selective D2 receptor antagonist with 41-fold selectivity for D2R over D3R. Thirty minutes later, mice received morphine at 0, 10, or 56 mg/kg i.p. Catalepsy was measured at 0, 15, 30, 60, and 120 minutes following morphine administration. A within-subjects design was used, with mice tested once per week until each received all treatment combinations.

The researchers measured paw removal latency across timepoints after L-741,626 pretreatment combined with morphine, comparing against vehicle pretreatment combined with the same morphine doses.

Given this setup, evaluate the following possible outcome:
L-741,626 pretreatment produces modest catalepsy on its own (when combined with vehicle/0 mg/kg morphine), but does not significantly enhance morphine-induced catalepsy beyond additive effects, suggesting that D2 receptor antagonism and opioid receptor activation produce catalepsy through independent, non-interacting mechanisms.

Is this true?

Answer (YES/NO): NO